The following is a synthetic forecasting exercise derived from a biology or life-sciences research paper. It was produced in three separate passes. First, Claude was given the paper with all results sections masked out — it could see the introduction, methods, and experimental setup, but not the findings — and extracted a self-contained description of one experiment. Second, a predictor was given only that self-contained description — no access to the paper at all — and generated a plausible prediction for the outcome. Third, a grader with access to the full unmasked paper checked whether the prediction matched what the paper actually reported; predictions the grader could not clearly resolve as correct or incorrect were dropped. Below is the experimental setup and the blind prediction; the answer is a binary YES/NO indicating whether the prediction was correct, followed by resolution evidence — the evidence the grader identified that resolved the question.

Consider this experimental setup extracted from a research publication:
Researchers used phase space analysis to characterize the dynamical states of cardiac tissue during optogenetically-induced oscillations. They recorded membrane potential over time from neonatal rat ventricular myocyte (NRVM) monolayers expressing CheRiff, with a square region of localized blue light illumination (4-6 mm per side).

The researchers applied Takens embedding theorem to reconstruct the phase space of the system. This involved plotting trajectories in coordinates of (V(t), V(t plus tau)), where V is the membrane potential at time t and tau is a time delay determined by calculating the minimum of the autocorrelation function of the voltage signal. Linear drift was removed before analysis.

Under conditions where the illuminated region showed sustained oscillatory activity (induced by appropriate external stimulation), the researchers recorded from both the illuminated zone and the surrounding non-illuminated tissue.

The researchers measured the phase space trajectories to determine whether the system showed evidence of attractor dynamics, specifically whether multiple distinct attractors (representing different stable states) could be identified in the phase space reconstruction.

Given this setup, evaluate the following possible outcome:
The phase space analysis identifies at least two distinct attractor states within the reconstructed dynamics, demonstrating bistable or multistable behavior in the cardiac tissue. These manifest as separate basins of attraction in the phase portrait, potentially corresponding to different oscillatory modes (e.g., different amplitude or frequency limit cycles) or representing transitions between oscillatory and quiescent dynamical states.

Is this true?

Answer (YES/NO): YES